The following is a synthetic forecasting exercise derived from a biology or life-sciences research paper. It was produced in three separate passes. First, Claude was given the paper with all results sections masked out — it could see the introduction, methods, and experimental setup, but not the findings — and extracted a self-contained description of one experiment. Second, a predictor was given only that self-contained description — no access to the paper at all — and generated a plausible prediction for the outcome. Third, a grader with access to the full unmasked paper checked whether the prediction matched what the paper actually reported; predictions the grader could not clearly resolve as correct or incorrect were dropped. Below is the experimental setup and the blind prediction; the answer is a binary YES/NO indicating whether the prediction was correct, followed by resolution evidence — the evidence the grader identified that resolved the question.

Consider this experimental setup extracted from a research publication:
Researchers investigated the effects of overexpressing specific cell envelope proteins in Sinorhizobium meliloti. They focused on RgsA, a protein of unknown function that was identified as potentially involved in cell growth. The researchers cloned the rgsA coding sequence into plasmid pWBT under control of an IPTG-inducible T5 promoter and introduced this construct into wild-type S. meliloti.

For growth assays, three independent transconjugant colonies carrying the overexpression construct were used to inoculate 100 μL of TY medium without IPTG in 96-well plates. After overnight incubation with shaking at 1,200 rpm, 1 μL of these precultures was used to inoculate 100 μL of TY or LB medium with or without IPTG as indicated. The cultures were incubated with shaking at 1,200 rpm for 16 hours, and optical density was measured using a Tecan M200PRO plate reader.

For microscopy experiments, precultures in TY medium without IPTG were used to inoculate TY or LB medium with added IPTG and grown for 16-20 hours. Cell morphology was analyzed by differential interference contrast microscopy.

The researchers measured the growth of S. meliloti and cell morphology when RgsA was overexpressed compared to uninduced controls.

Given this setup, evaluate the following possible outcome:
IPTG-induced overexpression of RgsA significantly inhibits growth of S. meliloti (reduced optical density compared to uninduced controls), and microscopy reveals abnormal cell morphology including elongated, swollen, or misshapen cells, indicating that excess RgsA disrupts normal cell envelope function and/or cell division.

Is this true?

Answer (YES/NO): YES